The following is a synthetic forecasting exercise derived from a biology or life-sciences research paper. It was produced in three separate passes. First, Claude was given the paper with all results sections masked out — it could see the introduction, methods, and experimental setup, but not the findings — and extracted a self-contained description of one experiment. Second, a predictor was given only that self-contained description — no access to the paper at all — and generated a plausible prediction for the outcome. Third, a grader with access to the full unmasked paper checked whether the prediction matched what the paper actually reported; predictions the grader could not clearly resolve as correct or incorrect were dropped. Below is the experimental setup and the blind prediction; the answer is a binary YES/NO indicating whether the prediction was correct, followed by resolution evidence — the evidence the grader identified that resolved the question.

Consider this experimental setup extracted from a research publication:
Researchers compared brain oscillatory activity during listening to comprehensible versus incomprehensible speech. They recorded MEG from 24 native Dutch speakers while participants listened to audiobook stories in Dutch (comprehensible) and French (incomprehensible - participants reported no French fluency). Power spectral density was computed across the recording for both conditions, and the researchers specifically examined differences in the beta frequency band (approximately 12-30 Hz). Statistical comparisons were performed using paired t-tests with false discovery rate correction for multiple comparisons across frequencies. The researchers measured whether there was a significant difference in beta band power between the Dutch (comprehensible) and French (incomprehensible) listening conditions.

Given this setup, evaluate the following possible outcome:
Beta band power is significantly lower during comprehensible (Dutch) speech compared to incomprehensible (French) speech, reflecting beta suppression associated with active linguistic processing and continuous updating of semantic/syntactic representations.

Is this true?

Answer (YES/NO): NO